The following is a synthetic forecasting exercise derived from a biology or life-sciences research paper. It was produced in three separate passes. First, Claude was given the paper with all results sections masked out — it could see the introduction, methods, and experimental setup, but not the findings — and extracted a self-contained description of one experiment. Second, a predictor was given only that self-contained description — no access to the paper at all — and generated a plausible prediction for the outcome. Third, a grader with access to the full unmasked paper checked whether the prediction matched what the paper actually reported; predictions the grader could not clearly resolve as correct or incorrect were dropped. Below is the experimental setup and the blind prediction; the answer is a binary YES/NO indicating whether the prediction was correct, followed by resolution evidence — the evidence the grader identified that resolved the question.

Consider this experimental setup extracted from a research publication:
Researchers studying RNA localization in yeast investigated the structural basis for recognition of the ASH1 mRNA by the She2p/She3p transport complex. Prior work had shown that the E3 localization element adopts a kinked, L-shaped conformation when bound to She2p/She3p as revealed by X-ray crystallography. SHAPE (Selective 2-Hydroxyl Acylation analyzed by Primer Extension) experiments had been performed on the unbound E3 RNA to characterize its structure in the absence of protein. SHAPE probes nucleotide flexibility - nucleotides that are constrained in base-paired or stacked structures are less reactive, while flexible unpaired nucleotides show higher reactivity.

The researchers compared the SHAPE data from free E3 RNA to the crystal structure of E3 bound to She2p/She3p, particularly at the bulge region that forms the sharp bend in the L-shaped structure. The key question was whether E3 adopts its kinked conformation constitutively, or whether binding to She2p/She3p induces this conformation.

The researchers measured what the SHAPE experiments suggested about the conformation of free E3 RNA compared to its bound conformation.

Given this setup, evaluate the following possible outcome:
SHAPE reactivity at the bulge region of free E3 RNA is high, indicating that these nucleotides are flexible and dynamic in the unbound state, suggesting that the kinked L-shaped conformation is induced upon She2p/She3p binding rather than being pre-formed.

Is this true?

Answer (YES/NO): YES